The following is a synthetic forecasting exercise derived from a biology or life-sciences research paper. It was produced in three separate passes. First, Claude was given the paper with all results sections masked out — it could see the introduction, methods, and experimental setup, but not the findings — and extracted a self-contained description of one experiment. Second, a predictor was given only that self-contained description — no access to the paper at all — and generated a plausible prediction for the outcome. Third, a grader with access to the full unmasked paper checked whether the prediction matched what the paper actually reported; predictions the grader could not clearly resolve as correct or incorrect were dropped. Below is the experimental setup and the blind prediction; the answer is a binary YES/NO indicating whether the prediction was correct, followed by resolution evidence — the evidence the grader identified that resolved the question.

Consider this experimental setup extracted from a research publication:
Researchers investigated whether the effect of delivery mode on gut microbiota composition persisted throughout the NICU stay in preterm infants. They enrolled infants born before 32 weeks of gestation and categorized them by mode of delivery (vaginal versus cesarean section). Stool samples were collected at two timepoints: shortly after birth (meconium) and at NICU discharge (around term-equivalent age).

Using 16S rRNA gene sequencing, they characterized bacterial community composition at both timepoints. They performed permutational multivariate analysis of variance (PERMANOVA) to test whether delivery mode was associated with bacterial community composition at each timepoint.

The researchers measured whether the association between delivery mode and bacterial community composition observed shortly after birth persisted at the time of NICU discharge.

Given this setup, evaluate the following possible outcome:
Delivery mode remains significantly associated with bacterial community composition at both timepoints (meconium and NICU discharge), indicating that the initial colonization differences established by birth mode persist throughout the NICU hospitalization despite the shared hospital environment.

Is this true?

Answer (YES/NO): NO